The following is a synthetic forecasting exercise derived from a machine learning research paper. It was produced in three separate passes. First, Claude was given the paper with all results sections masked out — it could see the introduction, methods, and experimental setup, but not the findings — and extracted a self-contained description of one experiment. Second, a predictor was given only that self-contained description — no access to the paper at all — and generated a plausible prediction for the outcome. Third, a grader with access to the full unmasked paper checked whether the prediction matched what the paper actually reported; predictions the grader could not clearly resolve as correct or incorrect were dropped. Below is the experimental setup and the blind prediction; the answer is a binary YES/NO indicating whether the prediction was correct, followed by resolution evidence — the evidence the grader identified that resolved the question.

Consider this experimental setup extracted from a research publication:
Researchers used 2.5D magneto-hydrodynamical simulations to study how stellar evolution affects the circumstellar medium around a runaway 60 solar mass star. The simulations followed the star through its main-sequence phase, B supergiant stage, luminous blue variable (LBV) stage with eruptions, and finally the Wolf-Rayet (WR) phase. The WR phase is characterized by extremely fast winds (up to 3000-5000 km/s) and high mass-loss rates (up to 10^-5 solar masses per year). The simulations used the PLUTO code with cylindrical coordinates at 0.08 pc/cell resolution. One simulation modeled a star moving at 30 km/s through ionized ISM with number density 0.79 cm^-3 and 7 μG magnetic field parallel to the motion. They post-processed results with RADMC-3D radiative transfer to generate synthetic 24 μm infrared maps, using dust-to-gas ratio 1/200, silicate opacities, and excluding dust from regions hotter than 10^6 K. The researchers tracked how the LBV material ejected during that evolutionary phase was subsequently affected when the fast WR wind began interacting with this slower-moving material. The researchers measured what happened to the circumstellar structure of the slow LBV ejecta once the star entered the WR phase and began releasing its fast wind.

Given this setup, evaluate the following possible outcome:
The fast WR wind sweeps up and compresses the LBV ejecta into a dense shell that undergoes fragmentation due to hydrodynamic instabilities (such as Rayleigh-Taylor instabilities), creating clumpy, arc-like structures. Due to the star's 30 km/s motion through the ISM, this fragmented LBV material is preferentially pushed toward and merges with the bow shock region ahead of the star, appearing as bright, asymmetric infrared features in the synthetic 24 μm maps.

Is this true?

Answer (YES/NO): NO